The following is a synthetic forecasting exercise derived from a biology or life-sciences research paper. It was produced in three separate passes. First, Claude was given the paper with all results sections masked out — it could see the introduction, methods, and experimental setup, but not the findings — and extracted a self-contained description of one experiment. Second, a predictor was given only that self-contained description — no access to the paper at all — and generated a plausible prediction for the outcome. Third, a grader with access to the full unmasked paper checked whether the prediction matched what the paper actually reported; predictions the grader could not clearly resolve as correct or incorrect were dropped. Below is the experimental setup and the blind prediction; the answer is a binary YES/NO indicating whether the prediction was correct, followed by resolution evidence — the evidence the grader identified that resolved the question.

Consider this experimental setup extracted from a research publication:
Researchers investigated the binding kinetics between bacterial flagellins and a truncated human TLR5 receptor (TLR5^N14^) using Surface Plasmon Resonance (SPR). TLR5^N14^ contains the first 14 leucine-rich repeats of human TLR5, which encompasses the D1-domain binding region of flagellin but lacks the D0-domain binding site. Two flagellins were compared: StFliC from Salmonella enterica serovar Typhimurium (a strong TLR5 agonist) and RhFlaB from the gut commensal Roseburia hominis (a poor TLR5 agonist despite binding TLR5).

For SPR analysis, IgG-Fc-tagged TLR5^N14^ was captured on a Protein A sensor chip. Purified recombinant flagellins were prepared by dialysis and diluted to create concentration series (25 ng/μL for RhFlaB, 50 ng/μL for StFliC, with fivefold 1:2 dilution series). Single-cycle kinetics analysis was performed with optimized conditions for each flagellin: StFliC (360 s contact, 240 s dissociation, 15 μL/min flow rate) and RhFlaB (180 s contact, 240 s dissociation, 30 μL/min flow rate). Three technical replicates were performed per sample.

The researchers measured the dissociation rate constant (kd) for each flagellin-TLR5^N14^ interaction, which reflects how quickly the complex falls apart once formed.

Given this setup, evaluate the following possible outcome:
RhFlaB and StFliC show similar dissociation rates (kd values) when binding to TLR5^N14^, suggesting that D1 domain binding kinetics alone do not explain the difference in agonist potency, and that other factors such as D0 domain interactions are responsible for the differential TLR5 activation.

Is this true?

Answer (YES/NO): NO